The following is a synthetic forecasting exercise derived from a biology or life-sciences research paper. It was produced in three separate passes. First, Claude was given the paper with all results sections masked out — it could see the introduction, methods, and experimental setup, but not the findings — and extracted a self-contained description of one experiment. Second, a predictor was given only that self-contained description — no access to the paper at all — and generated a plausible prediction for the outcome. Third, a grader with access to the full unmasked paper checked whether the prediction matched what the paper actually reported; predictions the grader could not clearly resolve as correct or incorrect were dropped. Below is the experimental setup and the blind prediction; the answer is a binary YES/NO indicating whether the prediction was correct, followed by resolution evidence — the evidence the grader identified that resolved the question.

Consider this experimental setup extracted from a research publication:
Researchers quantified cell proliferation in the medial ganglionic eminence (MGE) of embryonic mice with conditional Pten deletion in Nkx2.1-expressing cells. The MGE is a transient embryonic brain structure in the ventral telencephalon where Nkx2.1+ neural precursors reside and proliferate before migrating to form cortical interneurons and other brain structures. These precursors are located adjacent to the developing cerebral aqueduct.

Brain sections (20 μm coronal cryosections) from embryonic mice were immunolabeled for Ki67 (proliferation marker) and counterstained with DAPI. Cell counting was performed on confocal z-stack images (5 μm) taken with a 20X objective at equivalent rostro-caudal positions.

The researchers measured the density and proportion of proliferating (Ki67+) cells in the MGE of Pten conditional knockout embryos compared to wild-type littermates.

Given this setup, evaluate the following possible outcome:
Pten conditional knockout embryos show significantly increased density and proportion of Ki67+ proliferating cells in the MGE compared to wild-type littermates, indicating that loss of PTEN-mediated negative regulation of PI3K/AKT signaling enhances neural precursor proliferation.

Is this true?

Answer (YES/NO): YES